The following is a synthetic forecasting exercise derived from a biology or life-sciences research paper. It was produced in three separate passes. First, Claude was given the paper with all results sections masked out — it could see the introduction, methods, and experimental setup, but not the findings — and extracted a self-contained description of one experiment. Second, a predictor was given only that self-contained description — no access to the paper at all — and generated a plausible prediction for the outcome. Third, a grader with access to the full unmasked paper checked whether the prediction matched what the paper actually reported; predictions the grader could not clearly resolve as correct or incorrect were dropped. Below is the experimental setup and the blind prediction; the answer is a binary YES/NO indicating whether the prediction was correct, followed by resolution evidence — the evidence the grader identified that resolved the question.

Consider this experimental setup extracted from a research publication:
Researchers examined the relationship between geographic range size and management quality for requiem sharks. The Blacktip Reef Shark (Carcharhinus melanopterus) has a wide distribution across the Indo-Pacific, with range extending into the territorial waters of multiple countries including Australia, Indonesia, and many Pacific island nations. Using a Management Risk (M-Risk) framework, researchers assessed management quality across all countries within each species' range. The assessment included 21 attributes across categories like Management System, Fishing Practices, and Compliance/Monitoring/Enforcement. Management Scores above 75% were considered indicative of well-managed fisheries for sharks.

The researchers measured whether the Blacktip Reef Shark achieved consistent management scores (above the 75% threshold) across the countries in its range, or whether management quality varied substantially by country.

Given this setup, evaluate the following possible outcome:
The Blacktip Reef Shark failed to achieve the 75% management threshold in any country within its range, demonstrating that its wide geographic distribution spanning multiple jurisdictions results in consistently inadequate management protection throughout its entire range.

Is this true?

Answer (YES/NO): NO